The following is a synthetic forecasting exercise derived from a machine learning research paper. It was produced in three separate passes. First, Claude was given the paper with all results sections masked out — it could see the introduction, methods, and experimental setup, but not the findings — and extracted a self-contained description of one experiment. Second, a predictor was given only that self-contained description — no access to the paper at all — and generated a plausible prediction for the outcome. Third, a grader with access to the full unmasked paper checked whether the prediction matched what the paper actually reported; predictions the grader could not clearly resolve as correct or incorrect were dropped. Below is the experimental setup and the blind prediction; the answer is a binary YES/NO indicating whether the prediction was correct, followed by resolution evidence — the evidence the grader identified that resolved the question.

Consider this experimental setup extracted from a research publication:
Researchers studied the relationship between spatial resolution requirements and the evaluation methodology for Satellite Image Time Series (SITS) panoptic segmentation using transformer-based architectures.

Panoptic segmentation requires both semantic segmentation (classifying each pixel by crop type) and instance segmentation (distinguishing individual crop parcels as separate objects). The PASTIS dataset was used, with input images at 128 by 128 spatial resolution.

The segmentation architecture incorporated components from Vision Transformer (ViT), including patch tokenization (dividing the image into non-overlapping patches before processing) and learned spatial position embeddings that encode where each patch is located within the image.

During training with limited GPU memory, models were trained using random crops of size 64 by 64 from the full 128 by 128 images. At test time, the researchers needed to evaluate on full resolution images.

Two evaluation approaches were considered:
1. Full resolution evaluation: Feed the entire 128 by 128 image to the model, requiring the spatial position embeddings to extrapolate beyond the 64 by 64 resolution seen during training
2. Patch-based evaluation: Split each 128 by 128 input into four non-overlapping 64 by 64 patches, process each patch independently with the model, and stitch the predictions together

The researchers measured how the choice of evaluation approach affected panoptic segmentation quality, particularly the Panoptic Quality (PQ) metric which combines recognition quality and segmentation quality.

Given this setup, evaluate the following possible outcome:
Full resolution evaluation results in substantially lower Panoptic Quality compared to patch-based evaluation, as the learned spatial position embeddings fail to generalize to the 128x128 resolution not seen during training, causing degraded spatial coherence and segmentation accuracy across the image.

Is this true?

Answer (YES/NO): YES